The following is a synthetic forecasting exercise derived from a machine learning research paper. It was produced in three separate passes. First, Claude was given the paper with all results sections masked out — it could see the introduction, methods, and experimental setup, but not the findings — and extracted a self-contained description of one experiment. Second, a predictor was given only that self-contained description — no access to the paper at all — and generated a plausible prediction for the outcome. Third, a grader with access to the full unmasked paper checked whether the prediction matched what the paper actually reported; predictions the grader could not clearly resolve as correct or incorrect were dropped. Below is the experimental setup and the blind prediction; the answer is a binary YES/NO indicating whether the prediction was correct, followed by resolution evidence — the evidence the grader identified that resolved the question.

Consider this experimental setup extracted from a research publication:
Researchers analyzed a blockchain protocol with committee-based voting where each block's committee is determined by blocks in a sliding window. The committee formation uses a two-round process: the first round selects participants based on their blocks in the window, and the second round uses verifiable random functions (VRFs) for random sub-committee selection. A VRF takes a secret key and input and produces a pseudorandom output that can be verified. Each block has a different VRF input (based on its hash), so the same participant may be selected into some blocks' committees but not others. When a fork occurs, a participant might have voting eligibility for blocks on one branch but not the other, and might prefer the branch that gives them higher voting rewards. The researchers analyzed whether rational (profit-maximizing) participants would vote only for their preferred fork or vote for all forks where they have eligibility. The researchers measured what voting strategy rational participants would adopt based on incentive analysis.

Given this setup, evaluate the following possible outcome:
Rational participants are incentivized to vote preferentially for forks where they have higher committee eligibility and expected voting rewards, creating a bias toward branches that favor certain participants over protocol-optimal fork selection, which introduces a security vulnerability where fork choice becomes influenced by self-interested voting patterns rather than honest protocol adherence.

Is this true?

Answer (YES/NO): NO